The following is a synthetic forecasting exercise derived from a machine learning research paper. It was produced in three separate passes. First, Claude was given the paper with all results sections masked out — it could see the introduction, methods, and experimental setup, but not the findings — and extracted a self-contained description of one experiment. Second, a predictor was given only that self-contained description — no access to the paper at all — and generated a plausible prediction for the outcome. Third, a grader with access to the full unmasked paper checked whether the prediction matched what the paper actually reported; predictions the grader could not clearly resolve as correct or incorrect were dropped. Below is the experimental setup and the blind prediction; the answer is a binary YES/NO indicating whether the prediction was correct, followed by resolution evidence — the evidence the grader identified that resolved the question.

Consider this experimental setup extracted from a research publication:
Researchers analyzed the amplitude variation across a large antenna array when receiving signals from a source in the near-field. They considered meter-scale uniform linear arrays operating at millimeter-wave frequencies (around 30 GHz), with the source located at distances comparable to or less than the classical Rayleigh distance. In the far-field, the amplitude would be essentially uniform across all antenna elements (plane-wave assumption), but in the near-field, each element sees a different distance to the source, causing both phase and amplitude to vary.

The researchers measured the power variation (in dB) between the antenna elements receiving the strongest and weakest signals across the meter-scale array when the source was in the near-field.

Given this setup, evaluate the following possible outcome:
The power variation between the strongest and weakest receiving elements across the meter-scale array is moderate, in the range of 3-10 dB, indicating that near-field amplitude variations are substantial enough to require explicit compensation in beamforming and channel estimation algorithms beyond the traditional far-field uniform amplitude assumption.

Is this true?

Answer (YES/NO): YES